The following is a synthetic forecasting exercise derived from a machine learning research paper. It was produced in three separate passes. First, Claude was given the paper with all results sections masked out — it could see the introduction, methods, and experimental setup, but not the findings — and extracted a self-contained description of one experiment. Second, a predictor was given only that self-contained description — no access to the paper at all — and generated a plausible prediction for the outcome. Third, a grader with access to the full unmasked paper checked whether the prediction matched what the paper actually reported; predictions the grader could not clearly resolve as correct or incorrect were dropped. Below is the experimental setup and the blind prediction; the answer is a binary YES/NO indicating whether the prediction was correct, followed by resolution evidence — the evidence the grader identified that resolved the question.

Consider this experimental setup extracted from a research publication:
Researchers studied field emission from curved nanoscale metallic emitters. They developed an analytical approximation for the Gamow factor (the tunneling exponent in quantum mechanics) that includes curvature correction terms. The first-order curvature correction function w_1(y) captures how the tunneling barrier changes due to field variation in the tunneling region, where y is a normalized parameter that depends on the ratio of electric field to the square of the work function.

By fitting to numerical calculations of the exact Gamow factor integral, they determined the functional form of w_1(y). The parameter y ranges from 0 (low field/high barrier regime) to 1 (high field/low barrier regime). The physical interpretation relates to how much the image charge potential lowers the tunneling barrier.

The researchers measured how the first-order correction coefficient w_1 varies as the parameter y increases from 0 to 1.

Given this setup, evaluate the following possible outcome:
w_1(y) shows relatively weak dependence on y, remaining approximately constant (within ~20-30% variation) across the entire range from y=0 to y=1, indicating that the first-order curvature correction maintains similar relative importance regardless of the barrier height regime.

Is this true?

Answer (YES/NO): NO